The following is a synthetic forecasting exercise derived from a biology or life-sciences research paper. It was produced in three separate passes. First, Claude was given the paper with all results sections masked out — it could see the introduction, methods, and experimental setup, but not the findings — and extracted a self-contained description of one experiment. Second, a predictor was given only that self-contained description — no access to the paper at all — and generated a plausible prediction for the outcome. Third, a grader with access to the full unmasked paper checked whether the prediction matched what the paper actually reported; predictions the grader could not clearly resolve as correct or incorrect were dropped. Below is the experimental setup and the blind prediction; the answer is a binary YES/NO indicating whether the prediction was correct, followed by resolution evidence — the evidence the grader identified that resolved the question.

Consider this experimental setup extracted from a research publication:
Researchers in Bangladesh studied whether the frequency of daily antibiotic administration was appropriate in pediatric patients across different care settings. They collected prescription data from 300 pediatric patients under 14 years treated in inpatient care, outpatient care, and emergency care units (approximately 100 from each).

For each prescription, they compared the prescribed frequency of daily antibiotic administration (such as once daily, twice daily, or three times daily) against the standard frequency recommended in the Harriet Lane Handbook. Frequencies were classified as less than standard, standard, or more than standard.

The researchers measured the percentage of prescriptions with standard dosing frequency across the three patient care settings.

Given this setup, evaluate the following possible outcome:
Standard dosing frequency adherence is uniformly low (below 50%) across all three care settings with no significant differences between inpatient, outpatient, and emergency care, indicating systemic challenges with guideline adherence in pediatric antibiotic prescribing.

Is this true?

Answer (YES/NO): NO